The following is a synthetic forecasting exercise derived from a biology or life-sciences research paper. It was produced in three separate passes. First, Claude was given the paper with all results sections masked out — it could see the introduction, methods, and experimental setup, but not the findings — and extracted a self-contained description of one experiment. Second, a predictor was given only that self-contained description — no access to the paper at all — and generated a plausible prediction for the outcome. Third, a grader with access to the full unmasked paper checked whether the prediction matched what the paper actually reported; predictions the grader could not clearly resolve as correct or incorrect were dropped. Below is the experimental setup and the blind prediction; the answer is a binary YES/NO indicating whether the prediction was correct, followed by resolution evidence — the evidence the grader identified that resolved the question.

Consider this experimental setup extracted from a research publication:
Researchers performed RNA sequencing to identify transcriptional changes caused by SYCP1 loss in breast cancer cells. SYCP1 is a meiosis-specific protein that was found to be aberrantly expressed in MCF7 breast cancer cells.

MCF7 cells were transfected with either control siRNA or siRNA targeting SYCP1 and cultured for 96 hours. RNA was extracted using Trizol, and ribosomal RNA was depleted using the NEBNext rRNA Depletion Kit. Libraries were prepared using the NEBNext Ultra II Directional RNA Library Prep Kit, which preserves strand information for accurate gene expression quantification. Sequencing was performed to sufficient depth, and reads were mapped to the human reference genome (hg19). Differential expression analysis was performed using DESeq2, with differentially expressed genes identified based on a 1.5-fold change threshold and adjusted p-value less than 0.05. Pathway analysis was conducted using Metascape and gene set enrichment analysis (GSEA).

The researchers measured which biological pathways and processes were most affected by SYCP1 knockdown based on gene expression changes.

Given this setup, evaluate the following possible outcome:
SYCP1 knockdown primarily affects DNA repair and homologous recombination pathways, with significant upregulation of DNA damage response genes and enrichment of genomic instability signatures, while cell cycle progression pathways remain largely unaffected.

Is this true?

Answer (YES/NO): NO